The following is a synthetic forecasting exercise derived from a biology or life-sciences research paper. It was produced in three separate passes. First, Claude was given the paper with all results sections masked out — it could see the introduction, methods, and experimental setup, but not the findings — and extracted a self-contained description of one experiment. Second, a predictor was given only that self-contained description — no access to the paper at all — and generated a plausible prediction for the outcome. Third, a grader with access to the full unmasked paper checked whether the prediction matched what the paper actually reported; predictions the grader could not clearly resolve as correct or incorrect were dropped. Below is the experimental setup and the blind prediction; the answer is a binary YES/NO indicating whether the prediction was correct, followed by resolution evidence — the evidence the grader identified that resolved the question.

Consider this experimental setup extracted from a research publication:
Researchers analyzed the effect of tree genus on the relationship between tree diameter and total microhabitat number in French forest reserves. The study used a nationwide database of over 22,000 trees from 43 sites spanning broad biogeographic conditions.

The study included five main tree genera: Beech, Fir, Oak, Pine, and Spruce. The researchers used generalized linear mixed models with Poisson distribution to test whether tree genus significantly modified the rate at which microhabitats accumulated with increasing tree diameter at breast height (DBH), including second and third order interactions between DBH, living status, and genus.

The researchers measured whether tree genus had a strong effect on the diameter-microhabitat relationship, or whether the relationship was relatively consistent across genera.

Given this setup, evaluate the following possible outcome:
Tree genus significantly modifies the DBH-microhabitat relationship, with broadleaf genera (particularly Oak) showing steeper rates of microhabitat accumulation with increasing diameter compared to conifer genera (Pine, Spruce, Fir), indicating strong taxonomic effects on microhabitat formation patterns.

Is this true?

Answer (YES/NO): NO